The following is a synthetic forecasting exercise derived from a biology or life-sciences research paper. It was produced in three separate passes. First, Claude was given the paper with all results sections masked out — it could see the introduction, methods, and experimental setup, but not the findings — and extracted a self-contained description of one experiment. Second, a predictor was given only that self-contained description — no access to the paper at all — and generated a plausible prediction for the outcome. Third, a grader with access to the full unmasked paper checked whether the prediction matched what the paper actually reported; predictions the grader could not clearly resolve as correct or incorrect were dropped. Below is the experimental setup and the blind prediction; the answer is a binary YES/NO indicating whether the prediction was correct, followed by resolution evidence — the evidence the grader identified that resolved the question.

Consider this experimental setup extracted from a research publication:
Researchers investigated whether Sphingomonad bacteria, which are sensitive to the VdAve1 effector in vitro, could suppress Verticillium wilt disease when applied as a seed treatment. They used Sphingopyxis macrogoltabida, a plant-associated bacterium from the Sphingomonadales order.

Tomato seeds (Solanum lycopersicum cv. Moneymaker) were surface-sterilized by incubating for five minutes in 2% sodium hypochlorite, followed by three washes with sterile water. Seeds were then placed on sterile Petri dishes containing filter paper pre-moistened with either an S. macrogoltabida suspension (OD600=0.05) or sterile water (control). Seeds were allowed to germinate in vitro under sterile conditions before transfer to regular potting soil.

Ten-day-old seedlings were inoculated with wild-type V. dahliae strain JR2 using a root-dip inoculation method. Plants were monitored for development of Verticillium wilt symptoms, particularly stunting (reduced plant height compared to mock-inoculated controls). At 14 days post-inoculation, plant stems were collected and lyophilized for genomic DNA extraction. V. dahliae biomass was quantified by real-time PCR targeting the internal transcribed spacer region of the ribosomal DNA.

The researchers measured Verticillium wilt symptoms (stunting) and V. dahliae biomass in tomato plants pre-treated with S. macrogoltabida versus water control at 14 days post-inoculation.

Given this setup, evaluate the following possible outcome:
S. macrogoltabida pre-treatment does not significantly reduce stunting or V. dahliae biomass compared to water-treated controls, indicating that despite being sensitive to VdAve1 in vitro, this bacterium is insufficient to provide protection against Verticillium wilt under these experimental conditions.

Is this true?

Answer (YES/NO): NO